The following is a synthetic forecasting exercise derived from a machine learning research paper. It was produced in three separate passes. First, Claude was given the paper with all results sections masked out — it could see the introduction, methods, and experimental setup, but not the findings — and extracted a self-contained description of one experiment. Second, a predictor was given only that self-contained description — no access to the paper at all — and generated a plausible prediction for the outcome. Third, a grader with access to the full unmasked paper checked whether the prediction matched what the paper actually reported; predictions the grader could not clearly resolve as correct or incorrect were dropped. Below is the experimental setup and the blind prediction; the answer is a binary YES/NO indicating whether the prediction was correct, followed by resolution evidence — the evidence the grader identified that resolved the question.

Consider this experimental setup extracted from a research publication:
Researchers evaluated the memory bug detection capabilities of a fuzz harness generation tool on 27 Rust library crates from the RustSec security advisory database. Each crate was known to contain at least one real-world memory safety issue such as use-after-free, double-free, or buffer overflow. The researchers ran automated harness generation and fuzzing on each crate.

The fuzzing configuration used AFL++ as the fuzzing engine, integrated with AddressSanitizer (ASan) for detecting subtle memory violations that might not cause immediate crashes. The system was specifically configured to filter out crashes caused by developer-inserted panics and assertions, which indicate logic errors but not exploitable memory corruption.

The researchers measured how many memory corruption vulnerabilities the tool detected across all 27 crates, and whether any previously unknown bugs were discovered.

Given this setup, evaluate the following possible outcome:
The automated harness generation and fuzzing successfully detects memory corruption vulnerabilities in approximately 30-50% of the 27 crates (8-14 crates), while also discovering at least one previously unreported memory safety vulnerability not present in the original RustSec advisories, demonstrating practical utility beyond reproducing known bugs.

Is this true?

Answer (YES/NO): NO